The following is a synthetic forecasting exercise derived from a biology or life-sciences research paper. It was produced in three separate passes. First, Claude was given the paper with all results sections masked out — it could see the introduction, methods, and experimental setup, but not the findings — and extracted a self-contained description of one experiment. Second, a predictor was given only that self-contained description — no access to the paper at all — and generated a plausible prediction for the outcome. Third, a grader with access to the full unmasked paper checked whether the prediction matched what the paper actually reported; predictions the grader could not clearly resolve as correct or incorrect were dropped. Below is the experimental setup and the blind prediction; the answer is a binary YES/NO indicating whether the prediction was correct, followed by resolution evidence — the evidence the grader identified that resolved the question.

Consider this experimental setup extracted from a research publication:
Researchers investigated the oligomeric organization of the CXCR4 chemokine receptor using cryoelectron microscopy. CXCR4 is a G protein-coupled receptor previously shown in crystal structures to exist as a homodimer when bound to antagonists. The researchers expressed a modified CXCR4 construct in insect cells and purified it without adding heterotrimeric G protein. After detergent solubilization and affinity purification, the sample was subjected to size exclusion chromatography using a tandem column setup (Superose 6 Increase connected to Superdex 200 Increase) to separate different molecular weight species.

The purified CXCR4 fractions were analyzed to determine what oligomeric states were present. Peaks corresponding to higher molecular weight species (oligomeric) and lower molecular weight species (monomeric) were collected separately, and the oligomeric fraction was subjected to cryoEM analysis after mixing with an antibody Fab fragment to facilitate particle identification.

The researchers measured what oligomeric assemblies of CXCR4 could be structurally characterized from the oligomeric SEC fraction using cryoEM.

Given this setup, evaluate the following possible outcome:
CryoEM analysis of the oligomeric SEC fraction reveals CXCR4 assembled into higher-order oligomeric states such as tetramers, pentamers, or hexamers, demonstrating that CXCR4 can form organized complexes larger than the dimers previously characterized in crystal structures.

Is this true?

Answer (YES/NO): YES